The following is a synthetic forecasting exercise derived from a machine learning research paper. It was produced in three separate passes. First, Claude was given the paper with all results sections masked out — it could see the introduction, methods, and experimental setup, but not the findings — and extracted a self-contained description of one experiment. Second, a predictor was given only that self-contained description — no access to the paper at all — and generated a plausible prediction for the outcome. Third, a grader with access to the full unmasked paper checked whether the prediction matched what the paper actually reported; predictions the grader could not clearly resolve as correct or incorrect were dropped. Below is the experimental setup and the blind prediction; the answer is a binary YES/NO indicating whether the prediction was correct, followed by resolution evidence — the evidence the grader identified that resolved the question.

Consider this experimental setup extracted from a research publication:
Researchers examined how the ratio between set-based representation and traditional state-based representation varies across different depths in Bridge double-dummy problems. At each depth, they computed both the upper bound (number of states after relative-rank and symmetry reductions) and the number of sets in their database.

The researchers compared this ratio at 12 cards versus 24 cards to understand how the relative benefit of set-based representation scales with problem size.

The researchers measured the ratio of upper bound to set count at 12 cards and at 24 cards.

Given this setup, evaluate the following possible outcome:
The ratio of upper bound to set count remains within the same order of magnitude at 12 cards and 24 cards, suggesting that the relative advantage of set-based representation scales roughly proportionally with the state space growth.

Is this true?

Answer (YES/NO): NO